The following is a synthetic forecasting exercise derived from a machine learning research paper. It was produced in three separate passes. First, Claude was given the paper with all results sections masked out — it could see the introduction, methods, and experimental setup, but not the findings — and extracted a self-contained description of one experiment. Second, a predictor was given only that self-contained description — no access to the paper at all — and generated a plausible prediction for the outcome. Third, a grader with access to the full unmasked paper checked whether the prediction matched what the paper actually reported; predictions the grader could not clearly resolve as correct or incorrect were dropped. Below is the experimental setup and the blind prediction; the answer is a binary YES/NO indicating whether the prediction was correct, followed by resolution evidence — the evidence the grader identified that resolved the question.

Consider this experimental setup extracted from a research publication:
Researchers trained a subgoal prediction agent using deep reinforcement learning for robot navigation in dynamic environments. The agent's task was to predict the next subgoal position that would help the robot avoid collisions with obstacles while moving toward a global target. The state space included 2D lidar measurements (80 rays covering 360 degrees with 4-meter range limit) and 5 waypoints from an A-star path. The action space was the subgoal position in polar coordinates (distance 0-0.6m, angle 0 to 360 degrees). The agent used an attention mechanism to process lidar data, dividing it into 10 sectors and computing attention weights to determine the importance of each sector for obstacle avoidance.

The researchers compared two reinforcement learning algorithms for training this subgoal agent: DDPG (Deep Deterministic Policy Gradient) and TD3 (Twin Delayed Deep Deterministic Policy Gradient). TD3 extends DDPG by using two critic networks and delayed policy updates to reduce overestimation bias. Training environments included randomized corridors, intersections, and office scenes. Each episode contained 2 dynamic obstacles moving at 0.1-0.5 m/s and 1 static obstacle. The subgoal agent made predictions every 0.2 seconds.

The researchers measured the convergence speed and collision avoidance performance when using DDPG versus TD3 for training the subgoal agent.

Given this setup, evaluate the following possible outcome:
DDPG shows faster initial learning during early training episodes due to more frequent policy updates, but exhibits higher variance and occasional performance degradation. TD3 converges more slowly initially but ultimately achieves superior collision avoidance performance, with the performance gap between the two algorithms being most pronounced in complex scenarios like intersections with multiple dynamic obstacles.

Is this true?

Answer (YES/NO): NO